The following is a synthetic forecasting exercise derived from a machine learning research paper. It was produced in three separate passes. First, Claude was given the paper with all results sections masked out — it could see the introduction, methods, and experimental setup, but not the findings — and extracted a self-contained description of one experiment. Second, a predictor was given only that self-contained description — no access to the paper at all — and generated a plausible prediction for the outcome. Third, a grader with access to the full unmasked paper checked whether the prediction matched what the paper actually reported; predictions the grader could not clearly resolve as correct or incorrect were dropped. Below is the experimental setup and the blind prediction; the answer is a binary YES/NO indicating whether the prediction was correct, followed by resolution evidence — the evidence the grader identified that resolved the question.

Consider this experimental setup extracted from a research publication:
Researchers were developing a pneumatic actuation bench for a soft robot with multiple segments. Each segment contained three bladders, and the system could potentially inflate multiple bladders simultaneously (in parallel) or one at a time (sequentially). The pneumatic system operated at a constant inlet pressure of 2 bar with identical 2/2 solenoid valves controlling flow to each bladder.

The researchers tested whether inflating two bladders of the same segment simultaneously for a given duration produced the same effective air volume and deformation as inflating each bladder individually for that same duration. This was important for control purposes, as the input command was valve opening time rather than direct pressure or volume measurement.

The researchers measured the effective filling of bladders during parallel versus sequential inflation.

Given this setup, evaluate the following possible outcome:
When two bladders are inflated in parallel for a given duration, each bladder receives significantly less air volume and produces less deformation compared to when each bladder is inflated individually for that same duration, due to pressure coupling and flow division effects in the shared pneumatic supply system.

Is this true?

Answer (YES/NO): NO